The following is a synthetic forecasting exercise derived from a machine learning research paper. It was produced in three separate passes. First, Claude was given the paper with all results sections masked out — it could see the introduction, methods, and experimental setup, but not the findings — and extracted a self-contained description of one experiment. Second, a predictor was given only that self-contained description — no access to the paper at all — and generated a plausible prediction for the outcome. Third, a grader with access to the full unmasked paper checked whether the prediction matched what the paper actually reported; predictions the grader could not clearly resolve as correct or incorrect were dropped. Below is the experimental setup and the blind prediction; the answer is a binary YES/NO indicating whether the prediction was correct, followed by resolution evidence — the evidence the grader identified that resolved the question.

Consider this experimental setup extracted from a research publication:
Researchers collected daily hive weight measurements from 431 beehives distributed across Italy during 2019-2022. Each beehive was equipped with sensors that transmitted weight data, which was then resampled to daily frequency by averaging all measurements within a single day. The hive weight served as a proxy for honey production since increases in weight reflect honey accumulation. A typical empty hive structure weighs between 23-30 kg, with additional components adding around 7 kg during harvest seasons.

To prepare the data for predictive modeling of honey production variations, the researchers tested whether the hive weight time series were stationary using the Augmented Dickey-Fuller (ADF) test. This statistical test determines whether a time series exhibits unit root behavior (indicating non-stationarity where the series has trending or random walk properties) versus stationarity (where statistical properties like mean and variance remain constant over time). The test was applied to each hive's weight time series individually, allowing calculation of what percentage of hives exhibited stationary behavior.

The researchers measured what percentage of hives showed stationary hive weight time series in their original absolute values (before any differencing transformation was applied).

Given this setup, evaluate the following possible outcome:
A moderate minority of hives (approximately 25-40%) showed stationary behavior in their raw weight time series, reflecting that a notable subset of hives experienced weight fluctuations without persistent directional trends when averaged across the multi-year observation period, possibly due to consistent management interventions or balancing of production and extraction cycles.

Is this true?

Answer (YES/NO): NO